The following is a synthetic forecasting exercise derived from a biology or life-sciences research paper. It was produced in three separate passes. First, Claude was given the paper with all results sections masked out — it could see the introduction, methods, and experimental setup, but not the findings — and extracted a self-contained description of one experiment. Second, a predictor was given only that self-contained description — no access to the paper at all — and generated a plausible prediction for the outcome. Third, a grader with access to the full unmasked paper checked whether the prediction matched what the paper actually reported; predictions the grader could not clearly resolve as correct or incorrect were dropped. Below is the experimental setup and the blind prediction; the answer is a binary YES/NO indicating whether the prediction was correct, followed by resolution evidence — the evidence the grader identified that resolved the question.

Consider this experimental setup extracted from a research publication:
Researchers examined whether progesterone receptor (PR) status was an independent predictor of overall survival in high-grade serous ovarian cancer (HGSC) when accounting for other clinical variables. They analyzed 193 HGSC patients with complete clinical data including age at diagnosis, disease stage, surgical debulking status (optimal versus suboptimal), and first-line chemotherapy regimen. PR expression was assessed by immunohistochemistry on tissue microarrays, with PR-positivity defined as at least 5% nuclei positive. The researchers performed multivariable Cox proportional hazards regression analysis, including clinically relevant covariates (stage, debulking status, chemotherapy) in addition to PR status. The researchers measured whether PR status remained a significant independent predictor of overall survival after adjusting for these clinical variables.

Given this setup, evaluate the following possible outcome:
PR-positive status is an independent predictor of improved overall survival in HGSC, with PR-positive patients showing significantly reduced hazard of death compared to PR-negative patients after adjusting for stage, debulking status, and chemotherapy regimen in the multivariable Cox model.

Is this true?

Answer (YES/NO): NO